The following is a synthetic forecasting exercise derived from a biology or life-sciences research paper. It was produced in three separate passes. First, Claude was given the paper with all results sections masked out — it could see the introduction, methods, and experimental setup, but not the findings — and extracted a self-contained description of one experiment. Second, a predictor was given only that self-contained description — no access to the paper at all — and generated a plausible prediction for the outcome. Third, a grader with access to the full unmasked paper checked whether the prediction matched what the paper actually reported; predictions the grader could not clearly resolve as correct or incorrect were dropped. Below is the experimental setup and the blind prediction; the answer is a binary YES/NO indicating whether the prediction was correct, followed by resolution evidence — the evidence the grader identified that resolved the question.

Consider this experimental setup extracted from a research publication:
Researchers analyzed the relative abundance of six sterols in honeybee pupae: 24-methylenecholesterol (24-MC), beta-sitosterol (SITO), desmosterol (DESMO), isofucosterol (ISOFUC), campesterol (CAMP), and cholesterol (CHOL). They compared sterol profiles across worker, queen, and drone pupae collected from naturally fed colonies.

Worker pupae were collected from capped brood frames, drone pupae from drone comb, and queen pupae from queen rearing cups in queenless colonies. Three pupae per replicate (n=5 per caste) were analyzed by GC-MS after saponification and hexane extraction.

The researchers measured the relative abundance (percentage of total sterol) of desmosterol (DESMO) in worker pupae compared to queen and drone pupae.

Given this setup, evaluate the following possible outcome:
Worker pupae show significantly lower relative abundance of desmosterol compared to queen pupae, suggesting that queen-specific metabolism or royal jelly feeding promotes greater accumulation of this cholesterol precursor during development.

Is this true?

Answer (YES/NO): NO